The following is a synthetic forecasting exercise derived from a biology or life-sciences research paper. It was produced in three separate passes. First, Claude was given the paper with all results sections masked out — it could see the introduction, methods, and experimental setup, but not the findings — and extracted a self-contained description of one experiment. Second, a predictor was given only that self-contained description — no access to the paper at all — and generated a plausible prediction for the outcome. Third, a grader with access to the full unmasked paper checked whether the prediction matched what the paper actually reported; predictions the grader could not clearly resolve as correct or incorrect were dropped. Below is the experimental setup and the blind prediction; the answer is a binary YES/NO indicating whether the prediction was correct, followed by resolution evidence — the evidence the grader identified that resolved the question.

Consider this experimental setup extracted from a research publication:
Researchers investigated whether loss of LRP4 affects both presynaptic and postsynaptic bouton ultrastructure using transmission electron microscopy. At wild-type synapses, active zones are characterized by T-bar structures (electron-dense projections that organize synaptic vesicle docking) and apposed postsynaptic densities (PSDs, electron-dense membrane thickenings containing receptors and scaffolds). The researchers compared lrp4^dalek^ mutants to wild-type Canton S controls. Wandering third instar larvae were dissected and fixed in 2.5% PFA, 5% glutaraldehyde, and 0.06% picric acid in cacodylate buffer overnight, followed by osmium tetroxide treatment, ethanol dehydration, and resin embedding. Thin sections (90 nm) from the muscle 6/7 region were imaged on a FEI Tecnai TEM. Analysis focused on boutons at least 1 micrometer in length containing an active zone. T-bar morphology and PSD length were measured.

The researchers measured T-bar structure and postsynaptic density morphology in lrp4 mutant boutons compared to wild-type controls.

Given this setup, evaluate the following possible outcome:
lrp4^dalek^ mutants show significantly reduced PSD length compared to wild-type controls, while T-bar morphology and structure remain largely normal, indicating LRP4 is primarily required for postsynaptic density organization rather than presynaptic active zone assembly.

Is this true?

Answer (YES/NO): NO